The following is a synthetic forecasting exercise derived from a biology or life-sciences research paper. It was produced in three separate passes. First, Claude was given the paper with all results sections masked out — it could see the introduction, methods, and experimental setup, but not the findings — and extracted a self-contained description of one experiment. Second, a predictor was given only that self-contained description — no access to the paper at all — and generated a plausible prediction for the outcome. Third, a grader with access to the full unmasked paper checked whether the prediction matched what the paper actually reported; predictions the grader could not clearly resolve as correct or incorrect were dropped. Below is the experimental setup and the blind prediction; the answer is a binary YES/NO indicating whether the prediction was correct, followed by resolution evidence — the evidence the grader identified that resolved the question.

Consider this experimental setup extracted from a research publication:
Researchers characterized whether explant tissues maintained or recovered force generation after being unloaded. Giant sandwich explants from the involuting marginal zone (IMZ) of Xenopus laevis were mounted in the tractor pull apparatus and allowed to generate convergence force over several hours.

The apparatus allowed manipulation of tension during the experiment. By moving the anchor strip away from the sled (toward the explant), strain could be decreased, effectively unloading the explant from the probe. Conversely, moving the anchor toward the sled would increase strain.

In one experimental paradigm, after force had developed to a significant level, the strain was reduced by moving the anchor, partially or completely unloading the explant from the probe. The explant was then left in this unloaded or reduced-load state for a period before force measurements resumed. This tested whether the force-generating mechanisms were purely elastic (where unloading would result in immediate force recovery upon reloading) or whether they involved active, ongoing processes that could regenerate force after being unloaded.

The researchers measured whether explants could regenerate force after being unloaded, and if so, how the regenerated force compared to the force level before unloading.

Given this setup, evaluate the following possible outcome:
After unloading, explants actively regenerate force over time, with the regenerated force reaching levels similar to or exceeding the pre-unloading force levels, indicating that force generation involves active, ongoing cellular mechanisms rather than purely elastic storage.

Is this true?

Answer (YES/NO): YES